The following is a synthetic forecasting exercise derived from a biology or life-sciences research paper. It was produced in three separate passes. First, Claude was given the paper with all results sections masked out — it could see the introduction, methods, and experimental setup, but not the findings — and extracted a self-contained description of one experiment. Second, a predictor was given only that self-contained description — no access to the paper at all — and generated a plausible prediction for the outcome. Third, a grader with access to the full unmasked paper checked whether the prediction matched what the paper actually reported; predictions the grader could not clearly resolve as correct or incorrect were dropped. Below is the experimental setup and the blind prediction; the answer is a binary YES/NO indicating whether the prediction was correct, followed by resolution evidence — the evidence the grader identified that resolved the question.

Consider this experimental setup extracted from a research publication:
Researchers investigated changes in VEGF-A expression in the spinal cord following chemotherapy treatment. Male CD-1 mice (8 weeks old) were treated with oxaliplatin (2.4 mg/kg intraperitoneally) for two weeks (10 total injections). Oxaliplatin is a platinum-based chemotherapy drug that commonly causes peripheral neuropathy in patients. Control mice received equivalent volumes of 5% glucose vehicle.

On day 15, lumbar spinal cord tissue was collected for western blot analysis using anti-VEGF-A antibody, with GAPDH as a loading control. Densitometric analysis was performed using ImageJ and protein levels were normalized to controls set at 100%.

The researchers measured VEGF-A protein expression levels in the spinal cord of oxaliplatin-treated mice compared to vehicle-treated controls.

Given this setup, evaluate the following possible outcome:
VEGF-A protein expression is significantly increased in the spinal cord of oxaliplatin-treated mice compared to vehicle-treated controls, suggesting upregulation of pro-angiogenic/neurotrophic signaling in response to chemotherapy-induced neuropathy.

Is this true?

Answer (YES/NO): YES